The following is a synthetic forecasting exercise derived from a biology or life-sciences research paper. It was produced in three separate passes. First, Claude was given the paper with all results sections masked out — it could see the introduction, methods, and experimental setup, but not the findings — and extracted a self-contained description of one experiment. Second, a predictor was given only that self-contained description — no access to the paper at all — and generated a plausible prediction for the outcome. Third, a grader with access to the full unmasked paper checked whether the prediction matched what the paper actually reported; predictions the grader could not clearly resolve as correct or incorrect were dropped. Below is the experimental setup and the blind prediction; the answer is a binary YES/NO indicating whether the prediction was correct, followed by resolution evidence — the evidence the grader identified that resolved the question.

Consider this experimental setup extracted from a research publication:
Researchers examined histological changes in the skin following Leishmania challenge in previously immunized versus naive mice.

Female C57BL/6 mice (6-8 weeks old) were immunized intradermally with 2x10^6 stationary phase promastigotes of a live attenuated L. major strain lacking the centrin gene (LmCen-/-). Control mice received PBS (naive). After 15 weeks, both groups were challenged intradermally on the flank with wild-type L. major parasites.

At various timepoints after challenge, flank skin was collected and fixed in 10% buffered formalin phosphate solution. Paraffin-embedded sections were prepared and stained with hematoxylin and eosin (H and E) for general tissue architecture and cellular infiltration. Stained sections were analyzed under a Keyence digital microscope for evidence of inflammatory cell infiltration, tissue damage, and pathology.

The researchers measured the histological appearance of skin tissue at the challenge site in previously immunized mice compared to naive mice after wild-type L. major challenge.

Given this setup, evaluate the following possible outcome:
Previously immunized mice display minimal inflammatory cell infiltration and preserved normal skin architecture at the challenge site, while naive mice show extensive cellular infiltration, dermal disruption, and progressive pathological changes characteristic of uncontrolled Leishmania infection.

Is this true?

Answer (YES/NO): NO